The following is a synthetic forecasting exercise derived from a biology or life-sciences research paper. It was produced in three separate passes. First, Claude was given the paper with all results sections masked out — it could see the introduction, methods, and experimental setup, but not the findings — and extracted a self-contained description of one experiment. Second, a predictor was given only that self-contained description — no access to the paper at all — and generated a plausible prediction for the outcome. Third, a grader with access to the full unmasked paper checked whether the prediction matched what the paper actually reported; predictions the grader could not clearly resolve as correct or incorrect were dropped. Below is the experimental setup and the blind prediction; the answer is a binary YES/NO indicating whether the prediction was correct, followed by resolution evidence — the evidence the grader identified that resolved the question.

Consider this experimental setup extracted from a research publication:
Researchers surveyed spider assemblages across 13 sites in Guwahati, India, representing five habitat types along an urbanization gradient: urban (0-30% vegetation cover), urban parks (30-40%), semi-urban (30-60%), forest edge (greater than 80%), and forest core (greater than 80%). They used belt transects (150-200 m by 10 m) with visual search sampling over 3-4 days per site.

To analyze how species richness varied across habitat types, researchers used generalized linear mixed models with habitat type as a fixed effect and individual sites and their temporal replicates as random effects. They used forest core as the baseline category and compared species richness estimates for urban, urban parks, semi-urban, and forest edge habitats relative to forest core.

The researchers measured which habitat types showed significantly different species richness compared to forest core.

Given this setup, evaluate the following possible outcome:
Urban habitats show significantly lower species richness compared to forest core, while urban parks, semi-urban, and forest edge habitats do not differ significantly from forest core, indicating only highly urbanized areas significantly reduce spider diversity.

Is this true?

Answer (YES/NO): YES